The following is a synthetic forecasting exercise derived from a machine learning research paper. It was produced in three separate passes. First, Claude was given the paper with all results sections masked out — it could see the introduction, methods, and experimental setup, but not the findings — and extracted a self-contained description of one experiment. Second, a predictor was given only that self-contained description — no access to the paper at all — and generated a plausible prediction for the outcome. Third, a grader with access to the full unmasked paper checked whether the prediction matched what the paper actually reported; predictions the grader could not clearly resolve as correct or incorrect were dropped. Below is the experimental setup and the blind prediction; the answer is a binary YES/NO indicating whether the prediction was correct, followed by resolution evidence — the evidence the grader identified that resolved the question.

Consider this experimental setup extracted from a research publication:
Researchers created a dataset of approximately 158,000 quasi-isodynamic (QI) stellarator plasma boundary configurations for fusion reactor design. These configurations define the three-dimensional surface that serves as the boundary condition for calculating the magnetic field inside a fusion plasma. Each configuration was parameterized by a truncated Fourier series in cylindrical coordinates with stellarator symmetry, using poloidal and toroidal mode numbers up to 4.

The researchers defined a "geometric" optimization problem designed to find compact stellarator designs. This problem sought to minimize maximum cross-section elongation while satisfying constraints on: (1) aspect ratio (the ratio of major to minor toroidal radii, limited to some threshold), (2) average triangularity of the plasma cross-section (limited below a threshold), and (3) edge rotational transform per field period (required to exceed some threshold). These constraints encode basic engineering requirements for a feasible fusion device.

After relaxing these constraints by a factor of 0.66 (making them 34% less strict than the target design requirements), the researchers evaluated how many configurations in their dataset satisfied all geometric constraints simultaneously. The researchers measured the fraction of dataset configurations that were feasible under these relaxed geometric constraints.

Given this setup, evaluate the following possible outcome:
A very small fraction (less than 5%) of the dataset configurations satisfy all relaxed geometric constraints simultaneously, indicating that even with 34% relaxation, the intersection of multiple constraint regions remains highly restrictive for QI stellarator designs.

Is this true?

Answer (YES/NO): YES